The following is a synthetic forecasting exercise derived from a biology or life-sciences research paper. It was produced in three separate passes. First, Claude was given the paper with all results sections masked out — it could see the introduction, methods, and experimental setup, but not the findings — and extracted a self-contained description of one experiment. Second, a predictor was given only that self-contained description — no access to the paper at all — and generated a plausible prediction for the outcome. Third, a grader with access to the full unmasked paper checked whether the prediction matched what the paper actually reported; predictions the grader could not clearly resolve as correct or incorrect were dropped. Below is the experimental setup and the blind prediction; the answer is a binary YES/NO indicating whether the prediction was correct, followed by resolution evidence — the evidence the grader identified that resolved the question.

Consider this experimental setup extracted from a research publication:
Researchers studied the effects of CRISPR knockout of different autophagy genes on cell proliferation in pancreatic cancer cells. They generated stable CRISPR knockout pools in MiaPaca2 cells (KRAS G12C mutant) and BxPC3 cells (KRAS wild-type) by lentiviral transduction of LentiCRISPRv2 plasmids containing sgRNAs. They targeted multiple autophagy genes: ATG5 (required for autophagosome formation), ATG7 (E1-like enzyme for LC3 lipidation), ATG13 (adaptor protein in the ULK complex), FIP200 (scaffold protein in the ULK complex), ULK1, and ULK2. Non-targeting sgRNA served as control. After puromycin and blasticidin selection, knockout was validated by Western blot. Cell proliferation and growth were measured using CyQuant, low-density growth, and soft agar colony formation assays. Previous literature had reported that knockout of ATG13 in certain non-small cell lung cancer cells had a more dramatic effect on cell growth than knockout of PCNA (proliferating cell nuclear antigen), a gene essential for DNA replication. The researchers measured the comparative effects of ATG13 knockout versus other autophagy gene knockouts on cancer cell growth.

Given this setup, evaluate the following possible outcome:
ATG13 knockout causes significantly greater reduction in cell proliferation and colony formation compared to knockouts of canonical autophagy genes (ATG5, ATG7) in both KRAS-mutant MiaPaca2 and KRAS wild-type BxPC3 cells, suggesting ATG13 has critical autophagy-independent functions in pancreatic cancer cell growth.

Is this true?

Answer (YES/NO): NO